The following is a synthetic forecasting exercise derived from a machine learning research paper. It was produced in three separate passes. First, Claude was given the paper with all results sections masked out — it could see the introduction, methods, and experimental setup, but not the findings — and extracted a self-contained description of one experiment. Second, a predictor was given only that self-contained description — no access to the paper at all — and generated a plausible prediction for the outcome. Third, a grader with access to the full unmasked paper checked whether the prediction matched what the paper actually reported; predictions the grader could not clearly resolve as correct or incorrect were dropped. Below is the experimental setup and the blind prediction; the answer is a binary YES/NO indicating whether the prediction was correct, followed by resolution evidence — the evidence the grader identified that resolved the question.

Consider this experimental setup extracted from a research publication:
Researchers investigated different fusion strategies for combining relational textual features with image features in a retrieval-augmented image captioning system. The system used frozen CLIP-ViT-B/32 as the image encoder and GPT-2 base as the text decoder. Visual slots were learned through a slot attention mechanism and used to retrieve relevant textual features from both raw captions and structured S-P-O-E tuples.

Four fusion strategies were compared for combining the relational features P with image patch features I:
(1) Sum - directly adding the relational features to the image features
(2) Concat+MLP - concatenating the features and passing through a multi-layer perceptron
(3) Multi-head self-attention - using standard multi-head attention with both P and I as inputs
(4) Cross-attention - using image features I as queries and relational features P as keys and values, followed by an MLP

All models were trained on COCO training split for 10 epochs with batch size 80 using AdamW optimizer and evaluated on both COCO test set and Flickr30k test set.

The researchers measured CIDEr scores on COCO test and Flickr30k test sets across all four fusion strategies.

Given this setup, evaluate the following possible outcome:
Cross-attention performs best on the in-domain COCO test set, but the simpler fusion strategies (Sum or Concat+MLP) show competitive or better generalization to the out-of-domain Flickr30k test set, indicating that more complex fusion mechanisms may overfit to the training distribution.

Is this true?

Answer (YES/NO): NO